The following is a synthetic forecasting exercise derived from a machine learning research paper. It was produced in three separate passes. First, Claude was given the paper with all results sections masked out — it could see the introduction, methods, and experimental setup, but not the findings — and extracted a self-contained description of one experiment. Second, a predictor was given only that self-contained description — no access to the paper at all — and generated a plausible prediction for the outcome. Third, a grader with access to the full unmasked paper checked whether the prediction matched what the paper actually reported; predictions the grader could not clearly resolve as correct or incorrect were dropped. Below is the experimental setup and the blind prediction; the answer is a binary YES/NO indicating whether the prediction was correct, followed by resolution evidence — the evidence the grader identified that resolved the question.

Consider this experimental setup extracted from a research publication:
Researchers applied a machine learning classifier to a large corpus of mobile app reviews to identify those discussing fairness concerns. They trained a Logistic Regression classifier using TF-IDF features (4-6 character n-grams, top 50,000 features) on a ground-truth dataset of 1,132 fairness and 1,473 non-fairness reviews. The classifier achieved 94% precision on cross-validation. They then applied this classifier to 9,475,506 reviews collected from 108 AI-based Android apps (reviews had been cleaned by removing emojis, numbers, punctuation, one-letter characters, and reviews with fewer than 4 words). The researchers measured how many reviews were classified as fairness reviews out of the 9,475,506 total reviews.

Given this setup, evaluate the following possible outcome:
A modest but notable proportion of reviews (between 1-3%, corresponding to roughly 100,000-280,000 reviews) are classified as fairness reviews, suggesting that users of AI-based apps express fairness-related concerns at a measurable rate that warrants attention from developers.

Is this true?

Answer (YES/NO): NO